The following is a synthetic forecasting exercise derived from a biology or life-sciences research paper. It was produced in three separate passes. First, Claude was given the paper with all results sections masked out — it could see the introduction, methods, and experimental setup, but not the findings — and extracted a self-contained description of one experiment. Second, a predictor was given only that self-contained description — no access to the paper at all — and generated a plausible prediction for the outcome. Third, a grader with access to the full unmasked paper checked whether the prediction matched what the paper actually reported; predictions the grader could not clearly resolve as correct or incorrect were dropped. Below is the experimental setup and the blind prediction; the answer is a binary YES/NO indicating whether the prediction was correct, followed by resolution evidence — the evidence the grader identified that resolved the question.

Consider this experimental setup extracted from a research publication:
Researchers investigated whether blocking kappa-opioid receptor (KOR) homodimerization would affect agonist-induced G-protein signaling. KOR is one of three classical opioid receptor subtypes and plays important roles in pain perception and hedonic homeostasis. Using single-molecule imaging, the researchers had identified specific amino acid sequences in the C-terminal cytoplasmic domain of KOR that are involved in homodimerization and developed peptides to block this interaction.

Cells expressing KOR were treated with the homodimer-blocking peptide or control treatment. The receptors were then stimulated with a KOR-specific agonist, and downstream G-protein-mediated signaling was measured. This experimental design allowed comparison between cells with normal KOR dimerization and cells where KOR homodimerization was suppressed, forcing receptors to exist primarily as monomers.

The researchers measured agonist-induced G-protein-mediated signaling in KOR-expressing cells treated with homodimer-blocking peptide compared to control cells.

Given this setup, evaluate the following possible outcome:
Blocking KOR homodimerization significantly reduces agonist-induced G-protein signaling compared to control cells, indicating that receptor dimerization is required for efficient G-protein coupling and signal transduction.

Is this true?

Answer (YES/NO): NO